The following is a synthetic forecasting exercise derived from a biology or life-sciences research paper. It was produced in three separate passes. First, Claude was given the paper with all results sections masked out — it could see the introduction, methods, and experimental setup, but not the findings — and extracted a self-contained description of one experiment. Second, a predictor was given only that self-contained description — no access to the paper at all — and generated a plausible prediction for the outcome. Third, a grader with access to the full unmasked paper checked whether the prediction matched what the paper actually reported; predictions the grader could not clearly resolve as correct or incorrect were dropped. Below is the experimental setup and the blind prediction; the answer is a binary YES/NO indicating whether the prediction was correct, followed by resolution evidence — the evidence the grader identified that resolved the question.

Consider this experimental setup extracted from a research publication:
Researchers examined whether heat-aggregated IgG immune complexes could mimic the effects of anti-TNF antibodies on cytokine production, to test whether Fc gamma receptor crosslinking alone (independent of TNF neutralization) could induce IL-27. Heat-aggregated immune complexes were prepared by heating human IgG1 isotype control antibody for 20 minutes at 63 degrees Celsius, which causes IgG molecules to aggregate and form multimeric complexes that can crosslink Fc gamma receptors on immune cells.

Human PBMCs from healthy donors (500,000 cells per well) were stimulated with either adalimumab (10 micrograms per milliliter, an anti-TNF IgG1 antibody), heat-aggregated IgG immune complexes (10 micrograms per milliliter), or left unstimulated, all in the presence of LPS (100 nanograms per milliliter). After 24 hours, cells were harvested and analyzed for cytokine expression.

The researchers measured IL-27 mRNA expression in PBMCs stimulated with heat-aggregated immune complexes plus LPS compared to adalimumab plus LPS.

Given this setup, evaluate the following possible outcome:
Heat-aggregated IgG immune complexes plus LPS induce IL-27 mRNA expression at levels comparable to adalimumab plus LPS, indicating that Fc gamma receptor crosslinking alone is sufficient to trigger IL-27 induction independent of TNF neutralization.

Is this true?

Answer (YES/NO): YES